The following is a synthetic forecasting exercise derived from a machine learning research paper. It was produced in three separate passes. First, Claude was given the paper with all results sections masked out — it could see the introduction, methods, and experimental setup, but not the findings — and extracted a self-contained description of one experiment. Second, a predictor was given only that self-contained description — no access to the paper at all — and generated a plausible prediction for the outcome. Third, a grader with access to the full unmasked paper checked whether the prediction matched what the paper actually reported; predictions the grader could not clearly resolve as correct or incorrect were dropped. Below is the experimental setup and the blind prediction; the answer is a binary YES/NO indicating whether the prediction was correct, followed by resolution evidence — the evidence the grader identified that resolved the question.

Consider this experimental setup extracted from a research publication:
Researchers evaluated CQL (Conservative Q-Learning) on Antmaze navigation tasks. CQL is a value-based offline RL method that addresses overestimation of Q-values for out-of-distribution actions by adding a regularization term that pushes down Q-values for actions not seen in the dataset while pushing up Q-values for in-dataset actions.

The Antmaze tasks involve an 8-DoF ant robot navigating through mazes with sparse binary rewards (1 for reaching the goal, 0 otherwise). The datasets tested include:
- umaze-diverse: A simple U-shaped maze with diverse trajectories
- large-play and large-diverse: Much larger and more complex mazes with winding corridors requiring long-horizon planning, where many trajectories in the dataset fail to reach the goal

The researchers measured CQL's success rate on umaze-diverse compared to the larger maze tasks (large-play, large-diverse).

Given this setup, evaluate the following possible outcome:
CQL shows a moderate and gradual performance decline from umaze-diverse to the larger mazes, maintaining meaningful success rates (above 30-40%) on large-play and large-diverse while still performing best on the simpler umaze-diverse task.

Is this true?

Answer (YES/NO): NO